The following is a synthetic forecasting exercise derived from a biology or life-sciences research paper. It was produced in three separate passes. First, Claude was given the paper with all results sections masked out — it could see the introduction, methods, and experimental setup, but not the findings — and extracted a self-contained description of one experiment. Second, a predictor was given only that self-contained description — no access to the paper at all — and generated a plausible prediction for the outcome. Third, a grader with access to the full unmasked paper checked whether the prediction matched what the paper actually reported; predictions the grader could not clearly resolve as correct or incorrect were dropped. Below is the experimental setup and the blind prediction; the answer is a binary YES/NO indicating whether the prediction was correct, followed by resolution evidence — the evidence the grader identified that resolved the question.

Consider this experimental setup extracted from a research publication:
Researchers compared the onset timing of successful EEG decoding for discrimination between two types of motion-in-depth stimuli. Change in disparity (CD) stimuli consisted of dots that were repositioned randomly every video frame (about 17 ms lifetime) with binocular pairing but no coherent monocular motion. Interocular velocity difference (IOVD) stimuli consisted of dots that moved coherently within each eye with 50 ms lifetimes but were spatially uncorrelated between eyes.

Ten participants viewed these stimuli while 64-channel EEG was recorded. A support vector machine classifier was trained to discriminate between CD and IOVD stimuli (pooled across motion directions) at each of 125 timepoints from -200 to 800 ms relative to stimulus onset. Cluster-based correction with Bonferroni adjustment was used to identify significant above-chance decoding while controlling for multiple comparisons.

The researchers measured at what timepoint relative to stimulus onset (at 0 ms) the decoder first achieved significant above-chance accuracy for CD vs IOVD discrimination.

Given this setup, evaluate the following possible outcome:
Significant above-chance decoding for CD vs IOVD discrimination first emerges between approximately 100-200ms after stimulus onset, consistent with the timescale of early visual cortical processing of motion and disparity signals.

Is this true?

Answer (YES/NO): YES